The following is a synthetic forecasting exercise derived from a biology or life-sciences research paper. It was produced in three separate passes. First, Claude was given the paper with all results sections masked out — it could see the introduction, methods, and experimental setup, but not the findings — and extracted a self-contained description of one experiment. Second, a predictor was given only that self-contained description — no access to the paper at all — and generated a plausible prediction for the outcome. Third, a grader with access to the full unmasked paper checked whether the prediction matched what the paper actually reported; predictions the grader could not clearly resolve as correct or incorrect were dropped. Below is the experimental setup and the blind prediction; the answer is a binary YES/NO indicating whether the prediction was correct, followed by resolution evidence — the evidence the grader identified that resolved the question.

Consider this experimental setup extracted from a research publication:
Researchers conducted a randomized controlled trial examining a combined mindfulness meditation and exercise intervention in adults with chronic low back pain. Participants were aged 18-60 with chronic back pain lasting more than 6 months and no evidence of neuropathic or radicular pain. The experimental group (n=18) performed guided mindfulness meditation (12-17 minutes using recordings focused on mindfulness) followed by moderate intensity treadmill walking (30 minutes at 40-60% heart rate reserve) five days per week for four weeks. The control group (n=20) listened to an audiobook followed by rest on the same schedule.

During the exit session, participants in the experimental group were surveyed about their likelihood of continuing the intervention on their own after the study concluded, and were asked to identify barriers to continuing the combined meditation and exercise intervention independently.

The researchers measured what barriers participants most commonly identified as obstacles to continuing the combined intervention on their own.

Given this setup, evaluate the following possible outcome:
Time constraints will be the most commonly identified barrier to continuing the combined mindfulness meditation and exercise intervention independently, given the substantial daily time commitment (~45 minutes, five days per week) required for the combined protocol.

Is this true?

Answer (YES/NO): NO